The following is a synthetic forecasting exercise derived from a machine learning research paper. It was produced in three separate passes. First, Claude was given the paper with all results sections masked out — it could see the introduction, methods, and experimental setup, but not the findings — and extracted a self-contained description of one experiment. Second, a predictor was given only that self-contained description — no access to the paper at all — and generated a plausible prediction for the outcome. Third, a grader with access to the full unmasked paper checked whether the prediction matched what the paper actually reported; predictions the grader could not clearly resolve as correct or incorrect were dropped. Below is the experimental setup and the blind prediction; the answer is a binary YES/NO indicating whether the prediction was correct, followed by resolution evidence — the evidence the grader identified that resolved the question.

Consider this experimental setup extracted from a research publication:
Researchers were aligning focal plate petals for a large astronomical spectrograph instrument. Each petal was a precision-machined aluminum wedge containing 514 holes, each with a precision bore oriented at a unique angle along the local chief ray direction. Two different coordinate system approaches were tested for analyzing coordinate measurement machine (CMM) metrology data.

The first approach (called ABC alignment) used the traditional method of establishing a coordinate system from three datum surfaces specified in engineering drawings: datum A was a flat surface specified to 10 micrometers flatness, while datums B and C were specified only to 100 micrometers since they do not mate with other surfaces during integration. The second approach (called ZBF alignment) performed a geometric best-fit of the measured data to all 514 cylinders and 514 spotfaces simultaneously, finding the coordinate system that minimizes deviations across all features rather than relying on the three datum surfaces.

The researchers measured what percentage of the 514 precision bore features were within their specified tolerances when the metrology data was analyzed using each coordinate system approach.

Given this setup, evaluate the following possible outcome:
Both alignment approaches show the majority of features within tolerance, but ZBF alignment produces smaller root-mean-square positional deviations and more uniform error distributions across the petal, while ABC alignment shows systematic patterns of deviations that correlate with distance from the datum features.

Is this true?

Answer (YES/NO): NO